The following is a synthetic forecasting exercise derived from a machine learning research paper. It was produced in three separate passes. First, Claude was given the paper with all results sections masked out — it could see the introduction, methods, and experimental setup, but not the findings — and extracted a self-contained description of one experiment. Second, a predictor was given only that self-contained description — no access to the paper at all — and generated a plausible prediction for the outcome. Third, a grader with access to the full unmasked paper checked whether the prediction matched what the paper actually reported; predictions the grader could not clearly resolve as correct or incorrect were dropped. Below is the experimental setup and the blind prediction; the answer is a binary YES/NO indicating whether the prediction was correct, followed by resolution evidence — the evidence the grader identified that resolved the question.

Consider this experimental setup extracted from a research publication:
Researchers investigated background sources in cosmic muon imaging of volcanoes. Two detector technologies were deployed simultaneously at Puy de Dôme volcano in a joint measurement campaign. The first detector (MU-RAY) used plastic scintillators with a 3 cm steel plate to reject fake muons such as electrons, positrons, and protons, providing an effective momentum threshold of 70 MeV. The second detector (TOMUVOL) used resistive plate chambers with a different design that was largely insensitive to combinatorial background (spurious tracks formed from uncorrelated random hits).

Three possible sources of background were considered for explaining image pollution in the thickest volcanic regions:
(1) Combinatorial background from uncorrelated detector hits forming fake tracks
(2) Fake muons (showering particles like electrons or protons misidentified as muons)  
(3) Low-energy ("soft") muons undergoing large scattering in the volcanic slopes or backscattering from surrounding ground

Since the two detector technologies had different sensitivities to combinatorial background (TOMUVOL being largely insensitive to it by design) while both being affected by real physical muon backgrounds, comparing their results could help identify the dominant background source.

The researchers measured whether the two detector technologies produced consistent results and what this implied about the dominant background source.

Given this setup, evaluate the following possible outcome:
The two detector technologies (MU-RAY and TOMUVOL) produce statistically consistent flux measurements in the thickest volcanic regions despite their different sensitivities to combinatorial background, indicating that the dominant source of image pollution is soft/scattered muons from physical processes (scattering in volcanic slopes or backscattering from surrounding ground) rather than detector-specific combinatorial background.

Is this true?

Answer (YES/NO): YES